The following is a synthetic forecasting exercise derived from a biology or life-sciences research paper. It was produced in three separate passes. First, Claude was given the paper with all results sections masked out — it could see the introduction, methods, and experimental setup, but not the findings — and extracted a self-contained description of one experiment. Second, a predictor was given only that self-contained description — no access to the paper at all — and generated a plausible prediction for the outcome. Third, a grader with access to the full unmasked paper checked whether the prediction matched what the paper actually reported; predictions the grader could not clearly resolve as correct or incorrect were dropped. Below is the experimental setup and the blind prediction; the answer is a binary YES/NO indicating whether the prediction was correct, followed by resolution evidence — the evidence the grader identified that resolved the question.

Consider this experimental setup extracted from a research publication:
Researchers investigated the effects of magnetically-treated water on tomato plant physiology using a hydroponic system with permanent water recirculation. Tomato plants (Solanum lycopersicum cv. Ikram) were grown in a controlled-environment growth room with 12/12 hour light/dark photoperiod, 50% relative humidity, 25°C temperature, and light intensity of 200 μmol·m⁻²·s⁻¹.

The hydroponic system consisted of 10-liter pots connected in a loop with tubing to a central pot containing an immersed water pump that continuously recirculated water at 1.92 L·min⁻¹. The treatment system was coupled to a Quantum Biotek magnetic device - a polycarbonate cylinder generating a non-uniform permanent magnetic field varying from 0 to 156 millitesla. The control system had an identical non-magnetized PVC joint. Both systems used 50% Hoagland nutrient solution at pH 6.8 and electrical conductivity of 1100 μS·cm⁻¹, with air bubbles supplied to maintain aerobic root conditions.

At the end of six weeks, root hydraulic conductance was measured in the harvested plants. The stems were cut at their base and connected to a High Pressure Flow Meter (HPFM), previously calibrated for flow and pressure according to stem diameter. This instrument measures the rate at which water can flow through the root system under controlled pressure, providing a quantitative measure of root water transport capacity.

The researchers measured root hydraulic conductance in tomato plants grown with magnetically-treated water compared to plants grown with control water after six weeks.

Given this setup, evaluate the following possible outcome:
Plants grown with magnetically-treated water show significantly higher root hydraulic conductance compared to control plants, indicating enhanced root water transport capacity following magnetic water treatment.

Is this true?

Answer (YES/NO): YES